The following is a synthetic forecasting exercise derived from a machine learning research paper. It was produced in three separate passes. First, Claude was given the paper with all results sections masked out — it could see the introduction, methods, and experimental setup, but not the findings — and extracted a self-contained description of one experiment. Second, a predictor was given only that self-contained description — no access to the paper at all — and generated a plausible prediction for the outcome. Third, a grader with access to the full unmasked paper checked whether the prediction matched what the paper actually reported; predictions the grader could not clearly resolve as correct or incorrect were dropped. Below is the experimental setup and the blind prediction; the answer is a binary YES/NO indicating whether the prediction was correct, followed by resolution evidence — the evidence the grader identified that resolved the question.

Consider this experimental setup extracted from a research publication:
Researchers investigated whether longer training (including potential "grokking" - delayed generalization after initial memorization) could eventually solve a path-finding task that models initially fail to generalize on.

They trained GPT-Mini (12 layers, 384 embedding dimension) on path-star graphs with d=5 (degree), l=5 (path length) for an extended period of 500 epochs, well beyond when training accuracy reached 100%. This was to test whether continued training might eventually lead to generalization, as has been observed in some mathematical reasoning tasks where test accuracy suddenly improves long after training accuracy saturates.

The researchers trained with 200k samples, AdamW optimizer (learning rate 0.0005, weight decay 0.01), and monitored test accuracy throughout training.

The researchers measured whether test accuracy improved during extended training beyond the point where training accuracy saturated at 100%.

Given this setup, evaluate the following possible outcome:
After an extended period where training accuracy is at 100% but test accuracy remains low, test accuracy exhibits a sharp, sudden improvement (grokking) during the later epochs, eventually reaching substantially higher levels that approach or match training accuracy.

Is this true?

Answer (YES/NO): NO